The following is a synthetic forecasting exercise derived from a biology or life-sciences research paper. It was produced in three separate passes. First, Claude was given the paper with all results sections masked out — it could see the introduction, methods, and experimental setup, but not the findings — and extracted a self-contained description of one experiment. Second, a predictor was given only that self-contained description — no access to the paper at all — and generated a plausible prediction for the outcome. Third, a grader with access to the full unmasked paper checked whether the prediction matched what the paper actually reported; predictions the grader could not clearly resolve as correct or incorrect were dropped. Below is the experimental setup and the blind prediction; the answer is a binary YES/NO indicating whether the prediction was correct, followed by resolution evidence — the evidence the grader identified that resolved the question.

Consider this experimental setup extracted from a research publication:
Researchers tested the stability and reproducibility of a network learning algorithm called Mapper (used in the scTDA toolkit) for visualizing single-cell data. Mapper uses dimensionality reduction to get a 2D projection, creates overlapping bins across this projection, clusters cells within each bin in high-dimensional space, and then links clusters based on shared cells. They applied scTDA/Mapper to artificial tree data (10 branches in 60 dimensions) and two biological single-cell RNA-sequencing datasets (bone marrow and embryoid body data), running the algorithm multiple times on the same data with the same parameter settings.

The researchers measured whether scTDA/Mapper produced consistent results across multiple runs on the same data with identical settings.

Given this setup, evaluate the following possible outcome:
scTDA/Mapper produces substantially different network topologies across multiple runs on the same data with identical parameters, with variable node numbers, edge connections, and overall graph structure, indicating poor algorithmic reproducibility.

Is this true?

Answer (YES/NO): YES